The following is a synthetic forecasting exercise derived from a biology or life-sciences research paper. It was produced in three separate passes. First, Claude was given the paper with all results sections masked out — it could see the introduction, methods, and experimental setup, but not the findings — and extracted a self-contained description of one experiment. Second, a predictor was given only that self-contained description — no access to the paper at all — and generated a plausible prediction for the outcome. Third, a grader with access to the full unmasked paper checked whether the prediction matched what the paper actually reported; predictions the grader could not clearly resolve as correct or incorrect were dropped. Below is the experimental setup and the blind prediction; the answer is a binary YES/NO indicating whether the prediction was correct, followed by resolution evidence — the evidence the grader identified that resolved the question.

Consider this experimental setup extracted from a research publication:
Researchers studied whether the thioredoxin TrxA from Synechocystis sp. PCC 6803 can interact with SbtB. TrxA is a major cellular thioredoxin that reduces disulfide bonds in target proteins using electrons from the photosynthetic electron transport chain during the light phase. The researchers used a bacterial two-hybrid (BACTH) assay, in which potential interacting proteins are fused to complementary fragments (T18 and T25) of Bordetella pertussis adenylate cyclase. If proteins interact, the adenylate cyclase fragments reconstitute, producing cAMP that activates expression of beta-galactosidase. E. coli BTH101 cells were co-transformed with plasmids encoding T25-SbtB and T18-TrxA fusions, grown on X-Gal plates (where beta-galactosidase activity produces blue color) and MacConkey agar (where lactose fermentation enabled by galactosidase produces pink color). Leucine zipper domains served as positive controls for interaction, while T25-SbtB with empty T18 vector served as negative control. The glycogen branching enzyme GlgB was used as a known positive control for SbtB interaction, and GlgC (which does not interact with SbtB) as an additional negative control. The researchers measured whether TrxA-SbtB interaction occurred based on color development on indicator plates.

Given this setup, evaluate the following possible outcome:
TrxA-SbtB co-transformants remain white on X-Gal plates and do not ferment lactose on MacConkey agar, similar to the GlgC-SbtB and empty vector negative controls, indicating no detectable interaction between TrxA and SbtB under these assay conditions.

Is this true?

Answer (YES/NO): NO